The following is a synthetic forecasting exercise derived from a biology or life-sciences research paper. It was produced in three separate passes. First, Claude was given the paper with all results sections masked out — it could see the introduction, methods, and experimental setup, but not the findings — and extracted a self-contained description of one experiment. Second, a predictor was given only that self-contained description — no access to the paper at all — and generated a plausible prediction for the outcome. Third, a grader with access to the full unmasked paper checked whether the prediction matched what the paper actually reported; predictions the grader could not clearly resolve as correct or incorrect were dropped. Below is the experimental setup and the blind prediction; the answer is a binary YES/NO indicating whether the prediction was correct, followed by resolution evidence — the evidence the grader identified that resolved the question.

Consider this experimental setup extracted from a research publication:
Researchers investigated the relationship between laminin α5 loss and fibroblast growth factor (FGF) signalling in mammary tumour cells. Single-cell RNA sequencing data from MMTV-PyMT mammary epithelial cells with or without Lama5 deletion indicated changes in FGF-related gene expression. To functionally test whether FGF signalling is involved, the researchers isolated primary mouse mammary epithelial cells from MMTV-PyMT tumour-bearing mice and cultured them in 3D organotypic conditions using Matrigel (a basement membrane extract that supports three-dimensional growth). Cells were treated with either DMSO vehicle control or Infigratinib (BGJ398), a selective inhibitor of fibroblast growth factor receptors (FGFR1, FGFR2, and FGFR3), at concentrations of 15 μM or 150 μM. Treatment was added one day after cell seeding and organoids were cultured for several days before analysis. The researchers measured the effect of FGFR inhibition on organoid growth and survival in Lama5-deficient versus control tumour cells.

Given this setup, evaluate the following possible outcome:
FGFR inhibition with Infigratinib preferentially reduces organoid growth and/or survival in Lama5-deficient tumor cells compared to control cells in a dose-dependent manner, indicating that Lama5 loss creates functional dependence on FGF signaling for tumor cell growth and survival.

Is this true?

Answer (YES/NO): YES